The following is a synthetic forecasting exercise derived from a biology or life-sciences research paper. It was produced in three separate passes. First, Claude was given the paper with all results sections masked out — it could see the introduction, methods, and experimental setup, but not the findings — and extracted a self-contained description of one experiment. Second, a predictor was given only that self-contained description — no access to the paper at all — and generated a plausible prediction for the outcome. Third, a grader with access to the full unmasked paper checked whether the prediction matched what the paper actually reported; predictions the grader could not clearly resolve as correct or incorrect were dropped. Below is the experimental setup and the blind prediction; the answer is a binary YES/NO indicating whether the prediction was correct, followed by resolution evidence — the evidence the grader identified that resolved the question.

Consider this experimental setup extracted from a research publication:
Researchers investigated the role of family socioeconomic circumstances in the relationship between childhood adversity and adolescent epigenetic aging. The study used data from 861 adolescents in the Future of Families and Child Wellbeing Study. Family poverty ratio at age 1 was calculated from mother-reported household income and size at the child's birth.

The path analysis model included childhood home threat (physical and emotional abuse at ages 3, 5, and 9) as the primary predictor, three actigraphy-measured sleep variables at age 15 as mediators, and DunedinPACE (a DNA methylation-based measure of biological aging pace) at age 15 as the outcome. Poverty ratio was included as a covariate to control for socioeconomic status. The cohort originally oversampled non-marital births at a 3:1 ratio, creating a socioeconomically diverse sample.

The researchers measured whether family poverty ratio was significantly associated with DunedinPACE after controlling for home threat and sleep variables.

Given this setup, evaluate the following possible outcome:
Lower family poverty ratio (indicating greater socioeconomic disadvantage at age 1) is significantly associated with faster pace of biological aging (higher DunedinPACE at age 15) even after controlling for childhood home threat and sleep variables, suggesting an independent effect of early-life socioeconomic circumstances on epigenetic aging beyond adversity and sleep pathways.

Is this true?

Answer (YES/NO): YES